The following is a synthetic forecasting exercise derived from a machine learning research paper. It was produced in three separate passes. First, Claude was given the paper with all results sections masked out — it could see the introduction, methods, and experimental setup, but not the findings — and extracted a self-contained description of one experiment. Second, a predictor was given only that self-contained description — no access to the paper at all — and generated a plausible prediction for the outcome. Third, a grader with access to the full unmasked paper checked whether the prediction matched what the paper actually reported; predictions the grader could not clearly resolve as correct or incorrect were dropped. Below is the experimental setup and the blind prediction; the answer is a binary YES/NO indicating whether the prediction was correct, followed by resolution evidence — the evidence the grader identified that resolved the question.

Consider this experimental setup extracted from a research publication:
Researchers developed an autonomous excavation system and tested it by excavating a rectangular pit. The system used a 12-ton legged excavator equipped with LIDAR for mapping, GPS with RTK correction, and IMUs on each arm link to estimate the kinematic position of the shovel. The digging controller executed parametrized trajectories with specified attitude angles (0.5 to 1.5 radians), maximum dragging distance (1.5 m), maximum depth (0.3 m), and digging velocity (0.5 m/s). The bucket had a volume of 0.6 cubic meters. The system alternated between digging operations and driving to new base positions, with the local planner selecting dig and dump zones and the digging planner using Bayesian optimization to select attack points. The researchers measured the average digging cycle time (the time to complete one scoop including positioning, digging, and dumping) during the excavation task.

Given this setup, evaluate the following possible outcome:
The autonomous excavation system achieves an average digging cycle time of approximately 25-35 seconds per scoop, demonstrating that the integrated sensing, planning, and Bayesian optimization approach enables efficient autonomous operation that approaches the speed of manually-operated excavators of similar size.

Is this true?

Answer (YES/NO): YES